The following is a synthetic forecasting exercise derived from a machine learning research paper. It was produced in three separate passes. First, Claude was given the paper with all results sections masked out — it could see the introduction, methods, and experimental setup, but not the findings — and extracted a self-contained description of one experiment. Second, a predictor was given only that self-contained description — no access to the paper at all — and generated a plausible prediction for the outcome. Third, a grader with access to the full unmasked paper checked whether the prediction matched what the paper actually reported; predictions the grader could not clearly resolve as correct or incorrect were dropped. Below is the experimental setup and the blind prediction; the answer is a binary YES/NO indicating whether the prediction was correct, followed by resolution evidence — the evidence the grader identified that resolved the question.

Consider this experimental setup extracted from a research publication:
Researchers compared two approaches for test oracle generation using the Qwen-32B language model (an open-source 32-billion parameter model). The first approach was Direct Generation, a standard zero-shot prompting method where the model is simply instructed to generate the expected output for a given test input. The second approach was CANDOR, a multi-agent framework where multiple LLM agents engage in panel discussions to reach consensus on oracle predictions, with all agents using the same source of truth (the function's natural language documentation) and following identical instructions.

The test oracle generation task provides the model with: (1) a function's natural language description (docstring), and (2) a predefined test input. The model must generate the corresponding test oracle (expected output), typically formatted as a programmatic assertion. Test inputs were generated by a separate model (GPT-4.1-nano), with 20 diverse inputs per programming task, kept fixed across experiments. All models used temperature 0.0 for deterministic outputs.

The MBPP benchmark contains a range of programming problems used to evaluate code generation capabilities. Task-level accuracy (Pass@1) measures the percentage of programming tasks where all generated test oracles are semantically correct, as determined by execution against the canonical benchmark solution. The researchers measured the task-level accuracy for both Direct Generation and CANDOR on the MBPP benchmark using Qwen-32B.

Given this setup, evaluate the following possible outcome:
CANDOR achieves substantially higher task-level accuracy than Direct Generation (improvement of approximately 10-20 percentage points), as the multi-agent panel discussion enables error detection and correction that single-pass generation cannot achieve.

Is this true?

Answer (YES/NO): NO